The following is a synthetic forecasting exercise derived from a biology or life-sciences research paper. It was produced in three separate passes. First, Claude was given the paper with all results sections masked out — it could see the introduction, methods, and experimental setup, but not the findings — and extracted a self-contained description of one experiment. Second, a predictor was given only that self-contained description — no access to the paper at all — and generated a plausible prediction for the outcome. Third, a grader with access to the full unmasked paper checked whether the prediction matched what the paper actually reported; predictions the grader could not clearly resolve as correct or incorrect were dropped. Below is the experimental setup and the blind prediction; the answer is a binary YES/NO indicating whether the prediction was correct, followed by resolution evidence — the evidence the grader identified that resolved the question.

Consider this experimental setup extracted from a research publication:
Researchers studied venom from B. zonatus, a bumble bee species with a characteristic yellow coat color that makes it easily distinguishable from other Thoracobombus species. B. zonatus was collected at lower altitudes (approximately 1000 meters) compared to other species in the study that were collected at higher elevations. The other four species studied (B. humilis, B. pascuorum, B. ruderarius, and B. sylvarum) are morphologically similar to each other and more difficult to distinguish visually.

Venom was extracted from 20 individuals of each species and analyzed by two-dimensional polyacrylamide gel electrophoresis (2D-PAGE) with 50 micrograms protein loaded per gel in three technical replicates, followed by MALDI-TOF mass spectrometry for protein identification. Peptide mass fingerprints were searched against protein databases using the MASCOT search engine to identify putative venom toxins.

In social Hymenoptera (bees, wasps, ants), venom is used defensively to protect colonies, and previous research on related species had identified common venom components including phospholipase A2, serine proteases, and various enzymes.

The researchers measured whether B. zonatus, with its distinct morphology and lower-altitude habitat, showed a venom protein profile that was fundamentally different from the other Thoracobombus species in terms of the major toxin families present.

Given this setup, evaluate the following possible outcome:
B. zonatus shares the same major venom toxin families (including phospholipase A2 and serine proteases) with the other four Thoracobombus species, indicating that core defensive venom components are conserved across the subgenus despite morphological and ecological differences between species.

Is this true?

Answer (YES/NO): NO